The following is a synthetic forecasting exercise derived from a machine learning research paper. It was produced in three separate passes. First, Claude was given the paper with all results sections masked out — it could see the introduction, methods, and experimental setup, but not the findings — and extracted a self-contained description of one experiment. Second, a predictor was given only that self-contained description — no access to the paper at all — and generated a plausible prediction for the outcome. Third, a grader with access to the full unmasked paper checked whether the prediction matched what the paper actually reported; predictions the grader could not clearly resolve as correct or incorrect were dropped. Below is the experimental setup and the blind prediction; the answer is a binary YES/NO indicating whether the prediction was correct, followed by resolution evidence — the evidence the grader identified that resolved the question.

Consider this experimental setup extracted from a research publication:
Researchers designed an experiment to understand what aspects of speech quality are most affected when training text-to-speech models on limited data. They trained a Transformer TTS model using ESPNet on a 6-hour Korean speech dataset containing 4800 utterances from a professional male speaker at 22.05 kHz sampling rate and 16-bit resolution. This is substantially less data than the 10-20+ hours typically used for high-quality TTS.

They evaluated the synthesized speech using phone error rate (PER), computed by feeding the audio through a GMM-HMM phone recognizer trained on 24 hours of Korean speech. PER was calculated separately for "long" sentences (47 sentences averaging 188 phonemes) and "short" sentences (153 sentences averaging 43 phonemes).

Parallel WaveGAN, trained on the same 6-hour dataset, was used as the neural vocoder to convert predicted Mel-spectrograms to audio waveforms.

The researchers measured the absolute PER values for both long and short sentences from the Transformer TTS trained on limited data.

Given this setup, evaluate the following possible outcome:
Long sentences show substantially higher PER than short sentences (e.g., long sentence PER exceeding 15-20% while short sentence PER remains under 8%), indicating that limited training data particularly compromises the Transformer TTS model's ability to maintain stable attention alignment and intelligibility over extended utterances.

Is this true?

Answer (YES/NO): NO